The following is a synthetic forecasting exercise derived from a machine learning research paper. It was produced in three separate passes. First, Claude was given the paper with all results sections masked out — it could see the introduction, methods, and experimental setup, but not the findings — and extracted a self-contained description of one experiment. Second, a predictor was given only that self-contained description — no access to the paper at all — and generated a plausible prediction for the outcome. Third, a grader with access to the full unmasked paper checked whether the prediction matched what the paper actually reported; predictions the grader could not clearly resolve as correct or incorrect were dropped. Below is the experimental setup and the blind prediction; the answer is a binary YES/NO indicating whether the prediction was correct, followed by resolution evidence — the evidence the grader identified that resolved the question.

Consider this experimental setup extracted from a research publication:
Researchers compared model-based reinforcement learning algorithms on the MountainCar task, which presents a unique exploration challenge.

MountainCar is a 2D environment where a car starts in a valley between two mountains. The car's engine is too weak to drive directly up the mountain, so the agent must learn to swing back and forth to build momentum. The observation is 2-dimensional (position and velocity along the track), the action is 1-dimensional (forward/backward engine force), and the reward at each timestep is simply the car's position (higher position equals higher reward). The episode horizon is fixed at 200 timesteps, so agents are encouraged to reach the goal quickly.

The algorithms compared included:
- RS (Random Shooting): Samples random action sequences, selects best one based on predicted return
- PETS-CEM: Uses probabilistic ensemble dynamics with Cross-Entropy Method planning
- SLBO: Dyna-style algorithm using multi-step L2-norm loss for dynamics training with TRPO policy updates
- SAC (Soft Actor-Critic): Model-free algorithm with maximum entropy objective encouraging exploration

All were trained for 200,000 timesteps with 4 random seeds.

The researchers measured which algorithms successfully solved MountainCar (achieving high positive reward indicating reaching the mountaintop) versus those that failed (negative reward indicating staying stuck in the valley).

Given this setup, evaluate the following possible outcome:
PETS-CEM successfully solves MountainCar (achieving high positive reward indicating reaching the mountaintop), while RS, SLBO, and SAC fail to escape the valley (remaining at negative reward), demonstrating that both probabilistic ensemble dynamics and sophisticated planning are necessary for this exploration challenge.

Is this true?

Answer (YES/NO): NO